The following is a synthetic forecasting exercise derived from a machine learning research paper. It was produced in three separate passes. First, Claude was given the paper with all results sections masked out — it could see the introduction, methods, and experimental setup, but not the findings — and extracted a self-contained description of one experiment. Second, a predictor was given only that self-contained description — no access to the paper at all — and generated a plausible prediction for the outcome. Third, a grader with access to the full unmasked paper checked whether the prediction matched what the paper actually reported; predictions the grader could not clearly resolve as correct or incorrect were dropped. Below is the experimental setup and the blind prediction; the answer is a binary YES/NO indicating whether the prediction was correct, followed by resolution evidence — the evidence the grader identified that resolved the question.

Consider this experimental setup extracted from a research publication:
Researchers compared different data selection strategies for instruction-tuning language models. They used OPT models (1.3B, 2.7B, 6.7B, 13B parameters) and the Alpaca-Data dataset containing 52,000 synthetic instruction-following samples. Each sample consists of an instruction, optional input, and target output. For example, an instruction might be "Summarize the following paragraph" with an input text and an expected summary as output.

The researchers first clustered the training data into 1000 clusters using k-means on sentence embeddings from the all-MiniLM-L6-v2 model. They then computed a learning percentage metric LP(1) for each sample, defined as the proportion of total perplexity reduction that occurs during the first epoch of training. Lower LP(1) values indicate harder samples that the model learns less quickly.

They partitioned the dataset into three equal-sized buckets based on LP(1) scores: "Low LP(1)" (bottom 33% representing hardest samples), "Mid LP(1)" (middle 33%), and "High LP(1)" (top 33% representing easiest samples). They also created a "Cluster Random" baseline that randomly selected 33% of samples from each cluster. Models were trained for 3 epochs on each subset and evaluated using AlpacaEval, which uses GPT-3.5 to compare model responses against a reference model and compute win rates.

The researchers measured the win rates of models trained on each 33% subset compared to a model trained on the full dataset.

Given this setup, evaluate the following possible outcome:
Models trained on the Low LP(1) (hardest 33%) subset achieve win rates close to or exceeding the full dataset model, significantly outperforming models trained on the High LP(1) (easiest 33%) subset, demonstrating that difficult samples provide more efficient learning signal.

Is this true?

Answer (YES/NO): YES